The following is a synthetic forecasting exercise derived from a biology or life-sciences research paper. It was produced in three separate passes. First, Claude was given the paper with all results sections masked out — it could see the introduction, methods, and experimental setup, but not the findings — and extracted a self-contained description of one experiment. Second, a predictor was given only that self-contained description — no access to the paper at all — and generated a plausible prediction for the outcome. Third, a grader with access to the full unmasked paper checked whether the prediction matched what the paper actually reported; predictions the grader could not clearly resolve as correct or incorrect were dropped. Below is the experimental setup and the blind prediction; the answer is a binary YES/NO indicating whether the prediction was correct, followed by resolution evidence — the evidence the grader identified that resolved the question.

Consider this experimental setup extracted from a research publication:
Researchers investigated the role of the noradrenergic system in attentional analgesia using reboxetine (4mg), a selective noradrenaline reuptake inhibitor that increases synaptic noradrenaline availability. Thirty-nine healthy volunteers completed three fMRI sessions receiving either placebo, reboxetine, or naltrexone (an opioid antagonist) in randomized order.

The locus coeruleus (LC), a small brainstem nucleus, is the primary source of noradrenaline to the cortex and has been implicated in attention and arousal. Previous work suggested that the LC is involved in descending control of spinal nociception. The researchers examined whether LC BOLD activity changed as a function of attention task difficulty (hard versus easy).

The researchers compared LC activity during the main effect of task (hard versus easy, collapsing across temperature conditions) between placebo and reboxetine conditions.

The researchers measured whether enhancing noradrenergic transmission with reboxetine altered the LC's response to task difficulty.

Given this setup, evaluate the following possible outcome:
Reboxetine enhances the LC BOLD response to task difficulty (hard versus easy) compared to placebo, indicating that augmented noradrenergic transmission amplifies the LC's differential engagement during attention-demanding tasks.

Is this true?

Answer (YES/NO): NO